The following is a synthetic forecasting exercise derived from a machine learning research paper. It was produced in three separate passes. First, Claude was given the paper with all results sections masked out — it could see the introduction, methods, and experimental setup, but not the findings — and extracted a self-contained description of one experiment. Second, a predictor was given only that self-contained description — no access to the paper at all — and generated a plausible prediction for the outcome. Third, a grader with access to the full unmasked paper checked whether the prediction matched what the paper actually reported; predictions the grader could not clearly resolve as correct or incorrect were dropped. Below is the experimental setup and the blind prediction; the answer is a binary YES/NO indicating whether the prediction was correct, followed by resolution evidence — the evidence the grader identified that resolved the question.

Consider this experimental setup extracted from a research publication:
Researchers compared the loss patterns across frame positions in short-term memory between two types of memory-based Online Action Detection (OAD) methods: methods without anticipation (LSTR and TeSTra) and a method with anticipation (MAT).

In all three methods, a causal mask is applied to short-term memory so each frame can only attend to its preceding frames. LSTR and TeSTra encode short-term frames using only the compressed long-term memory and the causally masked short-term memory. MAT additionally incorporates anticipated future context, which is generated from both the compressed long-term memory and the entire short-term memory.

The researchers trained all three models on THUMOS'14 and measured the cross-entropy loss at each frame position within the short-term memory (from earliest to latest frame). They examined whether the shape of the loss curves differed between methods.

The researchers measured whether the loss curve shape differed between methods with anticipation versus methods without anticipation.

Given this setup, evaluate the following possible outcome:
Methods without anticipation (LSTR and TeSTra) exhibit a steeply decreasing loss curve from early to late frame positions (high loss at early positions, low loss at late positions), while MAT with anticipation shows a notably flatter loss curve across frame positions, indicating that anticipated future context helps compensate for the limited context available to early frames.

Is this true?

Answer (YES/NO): NO